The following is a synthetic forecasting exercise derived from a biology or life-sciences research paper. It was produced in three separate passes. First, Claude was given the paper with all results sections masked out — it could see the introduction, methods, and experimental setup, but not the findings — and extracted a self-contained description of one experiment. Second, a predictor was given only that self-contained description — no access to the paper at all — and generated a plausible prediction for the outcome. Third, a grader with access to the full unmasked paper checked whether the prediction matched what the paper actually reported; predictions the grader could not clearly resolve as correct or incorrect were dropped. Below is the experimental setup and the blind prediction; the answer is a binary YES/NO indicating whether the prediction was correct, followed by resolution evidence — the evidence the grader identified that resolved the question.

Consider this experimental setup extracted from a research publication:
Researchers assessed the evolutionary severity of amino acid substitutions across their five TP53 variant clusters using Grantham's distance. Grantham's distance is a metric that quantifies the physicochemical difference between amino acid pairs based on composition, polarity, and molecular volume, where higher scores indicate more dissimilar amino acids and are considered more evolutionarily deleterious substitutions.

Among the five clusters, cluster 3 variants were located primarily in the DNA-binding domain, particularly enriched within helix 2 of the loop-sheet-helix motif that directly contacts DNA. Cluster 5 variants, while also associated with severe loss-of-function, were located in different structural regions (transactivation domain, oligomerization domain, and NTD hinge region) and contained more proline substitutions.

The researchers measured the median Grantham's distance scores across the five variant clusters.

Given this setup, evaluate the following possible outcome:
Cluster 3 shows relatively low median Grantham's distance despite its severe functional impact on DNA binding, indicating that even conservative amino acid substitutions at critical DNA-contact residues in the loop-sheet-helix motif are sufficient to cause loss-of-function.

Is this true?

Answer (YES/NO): NO